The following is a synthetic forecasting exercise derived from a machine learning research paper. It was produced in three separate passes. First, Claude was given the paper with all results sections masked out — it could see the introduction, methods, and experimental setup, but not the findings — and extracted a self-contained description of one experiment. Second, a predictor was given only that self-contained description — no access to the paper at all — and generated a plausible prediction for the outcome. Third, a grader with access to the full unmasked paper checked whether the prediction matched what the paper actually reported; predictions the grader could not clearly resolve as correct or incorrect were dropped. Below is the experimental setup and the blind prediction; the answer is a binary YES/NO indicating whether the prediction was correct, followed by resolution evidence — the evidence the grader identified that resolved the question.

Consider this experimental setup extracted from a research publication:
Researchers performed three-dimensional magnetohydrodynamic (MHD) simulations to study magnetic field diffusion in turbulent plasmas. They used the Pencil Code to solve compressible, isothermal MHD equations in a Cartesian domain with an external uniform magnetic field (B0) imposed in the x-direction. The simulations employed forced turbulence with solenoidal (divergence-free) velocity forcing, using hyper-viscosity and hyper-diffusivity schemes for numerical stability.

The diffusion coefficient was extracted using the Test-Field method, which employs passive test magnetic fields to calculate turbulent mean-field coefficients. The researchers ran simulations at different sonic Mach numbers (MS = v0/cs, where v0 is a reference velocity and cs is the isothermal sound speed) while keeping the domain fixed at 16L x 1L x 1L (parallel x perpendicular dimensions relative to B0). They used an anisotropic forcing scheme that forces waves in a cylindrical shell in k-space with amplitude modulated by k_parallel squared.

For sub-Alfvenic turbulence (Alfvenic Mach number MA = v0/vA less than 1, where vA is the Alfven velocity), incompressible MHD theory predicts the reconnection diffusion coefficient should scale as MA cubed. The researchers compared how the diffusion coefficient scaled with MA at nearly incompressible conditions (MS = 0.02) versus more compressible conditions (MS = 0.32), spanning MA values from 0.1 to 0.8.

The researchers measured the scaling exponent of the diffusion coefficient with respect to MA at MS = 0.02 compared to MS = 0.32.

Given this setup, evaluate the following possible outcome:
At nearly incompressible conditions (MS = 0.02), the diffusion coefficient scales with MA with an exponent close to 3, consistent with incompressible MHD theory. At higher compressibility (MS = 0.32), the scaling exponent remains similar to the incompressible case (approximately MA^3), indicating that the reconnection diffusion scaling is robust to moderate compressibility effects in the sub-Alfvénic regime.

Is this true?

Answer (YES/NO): NO